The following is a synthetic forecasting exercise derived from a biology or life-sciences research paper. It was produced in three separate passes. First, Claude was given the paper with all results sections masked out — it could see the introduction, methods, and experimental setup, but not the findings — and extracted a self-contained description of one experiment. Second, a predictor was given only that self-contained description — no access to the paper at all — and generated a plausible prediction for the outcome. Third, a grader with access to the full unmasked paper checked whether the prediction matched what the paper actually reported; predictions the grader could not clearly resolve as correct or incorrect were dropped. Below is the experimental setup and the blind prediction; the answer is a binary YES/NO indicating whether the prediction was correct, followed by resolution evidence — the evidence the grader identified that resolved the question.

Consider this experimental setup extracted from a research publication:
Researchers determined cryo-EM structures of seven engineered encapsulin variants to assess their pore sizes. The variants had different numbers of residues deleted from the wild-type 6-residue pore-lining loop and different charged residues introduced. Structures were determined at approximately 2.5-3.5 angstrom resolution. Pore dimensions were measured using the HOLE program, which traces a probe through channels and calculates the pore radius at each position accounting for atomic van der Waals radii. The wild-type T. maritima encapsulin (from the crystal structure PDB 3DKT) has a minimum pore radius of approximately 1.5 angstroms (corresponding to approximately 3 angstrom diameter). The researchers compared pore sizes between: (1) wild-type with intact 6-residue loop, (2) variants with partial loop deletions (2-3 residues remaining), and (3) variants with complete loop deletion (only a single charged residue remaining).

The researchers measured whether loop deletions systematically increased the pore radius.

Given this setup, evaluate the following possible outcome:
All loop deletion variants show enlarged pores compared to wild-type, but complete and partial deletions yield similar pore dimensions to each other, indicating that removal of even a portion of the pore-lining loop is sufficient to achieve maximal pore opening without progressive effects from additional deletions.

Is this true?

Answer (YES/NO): NO